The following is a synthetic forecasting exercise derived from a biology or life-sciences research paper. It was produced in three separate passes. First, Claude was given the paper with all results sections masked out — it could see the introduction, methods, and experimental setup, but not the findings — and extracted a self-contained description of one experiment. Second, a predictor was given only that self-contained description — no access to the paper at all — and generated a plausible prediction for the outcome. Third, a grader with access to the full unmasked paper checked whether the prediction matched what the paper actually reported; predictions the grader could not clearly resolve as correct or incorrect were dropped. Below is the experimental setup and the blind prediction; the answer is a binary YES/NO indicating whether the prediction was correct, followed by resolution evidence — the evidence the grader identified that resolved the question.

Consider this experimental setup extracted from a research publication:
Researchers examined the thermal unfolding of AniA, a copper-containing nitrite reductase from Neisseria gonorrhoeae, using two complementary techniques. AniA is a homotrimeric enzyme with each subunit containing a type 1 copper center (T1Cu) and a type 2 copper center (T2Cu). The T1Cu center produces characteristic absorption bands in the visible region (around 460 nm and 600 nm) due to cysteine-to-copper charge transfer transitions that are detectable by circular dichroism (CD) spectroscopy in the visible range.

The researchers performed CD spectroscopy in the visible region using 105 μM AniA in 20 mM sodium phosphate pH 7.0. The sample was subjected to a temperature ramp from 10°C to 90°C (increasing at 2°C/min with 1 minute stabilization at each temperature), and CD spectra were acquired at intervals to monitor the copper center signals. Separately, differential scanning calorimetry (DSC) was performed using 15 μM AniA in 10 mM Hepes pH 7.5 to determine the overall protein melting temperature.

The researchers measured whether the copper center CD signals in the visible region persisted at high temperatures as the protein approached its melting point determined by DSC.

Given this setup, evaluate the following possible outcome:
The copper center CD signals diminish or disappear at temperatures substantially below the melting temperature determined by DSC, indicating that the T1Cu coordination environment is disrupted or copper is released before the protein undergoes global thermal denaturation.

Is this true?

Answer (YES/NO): NO